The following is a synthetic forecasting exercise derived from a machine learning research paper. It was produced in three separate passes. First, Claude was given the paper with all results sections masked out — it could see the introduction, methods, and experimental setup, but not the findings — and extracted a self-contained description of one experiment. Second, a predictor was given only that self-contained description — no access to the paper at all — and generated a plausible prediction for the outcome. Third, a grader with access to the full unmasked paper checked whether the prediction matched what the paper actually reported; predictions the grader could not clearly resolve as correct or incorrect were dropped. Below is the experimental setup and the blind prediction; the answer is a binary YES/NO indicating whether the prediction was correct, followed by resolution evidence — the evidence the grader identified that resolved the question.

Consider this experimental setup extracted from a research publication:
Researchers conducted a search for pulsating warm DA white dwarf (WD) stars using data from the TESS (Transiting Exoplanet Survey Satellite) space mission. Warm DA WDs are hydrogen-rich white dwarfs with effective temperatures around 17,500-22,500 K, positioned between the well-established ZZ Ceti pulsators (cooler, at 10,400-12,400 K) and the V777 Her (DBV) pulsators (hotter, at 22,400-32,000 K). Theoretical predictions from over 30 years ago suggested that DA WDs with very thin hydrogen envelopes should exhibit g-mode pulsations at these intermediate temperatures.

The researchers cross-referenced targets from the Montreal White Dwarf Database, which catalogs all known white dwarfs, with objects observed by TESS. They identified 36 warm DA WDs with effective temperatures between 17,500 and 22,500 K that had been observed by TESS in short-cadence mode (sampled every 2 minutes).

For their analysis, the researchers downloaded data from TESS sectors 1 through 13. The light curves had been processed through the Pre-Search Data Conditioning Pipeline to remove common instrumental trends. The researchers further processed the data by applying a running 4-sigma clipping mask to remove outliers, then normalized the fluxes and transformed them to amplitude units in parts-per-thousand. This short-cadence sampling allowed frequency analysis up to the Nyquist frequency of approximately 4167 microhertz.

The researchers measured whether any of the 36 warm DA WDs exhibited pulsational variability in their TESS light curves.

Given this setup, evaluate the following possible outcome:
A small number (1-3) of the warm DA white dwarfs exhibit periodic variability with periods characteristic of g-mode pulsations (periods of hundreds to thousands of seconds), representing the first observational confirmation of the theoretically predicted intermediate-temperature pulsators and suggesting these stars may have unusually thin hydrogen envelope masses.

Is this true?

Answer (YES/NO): NO